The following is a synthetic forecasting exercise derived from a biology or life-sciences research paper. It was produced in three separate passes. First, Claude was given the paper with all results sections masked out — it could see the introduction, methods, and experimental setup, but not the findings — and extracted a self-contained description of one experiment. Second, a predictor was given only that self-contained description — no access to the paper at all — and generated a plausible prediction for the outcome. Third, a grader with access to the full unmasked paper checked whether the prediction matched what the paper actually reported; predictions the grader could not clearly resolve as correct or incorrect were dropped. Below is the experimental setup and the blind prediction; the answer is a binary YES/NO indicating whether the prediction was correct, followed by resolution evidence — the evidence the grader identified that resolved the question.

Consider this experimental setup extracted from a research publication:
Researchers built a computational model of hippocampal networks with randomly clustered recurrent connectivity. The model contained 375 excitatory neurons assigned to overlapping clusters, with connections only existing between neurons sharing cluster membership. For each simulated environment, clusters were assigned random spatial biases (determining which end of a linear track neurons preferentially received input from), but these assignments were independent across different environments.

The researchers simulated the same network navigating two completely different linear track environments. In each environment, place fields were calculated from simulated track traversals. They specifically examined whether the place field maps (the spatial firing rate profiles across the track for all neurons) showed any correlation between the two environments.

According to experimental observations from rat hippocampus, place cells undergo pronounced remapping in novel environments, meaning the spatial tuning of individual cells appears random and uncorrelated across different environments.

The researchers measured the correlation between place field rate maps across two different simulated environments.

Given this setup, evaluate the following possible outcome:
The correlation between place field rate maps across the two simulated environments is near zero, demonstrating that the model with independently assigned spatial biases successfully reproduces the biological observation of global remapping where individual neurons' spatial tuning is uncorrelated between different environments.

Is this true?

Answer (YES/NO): YES